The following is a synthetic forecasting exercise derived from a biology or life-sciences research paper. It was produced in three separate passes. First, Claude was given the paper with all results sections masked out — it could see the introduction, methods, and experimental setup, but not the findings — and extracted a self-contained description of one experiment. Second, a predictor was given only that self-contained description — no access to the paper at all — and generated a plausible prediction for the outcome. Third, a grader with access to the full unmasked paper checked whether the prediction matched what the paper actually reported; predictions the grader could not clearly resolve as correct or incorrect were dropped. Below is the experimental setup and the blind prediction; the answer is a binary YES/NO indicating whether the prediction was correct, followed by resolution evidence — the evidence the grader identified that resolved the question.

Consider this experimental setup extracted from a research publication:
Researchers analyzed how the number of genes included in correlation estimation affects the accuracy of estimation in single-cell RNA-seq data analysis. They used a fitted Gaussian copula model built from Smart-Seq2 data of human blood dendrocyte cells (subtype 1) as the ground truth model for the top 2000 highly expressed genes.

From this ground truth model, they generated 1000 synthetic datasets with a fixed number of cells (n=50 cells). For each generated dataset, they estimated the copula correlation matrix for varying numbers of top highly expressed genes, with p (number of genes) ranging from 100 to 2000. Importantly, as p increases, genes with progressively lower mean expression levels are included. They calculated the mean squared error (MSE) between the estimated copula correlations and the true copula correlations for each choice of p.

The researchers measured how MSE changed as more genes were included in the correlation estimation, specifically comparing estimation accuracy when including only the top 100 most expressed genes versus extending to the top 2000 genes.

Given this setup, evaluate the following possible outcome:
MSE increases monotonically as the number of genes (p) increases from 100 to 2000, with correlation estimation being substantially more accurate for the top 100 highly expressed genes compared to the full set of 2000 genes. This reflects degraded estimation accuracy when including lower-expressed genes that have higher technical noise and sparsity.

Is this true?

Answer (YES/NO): YES